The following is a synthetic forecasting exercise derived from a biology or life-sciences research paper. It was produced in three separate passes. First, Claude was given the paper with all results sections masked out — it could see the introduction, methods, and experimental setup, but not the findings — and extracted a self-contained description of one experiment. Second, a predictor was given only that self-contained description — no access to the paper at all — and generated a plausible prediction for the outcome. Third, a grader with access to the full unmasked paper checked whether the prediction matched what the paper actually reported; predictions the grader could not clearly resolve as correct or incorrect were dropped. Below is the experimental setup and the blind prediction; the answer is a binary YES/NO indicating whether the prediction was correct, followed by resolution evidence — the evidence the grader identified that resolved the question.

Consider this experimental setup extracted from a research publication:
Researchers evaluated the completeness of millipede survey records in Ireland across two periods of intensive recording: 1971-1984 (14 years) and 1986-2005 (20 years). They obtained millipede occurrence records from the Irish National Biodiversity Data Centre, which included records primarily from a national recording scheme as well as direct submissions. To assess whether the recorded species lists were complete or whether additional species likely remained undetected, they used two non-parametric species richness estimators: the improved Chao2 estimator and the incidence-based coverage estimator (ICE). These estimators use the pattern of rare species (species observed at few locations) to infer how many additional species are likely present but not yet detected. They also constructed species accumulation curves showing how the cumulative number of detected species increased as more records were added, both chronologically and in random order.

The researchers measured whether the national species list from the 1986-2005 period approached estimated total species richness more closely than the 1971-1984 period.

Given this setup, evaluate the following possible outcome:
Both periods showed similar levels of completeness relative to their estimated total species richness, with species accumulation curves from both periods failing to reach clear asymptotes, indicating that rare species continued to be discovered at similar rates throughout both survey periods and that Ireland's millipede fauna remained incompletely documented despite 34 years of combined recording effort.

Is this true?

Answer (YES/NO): NO